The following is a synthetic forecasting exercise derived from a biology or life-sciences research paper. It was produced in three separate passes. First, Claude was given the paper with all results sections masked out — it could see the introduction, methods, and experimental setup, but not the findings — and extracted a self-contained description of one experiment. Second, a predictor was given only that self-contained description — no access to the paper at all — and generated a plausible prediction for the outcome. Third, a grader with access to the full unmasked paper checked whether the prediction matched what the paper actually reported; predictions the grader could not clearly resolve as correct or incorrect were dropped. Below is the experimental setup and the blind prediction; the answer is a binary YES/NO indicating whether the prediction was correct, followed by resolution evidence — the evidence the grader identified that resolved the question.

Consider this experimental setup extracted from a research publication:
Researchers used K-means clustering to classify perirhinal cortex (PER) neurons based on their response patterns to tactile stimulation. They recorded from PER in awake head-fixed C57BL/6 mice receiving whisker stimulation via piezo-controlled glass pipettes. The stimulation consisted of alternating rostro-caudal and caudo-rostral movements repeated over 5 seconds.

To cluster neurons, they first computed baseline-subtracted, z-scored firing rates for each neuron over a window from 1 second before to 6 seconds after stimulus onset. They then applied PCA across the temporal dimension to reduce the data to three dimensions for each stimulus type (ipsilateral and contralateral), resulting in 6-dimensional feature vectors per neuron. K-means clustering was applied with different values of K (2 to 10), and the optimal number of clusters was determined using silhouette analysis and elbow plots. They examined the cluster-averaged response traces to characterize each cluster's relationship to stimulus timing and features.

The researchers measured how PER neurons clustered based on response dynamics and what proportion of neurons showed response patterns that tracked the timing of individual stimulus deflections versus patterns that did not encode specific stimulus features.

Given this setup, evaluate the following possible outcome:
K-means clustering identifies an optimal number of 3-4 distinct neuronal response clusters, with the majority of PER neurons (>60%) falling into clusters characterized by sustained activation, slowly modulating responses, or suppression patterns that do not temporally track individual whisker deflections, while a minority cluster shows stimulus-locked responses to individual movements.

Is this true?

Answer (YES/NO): YES